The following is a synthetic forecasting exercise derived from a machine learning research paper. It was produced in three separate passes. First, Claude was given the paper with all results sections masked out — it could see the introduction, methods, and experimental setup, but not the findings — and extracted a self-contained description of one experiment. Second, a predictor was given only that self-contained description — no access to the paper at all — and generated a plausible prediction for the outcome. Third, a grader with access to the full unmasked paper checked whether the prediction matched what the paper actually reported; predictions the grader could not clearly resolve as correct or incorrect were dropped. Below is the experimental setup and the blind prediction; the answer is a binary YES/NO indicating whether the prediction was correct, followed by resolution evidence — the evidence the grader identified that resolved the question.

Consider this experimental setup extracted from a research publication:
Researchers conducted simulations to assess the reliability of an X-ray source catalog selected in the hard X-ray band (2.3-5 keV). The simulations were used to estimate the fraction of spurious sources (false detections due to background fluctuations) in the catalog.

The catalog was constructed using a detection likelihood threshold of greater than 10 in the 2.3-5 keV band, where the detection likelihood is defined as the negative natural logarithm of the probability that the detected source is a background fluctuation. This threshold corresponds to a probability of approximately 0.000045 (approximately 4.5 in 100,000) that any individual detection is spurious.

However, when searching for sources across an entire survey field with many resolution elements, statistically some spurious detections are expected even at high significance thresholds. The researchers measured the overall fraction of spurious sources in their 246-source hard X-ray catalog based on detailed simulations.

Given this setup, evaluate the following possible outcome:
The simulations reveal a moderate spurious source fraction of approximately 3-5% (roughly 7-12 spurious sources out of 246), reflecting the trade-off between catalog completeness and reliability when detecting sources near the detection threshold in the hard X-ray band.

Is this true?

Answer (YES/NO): NO